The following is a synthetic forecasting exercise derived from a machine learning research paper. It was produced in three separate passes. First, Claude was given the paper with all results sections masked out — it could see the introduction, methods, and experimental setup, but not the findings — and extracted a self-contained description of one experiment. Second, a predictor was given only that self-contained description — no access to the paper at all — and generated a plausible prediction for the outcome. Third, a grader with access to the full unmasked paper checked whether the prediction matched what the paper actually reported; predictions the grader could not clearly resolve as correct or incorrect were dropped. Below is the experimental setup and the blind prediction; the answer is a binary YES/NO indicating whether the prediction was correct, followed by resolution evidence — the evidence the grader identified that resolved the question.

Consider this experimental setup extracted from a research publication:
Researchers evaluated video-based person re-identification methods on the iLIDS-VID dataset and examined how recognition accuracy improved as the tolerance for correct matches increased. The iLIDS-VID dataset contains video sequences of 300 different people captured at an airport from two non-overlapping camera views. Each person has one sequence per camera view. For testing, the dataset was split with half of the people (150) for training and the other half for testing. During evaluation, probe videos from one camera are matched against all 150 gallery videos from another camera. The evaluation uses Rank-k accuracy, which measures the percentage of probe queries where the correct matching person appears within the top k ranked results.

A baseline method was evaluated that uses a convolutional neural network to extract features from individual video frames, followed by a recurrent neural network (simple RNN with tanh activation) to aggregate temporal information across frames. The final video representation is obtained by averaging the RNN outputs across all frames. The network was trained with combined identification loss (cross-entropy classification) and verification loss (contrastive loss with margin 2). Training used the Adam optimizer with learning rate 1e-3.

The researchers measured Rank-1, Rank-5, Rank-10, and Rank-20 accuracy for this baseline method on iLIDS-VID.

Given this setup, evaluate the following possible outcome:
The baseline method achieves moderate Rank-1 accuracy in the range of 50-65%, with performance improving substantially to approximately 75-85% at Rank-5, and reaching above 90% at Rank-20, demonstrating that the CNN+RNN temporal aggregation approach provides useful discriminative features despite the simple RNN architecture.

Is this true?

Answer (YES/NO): YES